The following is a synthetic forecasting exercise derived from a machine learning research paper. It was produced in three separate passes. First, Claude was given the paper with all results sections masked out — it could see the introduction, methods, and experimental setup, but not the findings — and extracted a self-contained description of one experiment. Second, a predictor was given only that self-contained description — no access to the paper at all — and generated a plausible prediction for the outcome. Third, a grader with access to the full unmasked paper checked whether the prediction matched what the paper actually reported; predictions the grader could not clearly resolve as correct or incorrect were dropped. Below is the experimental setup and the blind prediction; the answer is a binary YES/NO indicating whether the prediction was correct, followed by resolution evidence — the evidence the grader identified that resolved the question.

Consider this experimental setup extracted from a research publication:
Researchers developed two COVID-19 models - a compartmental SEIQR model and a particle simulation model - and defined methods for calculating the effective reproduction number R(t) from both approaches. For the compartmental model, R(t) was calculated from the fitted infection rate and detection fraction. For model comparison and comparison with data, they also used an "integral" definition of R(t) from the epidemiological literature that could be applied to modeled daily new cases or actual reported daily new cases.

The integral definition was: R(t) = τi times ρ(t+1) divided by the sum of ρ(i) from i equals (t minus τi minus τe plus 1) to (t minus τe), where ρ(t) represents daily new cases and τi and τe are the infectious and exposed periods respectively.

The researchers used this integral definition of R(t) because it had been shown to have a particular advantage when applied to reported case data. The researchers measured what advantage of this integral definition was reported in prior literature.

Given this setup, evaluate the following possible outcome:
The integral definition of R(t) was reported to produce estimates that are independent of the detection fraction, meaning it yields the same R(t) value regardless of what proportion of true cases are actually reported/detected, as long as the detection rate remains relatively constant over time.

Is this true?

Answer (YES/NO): NO